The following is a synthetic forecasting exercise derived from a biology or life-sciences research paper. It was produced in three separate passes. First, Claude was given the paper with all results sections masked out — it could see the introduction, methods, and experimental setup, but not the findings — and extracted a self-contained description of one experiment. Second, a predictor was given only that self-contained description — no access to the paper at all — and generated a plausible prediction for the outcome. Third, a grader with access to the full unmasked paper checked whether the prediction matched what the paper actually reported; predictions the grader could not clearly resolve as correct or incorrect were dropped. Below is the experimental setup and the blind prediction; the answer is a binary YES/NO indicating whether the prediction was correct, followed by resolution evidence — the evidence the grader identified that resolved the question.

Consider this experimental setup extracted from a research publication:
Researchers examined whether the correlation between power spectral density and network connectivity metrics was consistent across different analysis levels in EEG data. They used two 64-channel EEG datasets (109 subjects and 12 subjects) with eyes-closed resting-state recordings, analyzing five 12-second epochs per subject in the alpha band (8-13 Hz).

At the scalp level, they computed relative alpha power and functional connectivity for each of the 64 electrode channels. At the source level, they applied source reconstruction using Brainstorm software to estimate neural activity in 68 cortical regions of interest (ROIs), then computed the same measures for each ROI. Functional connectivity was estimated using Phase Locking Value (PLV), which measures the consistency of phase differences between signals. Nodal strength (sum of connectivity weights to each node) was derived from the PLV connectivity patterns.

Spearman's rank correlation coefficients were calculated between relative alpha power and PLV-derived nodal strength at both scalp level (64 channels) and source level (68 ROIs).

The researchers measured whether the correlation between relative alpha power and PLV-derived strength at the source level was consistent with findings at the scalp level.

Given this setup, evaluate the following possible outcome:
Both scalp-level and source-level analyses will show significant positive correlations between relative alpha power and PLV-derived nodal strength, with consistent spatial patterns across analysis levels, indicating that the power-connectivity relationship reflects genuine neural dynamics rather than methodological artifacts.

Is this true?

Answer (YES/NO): NO